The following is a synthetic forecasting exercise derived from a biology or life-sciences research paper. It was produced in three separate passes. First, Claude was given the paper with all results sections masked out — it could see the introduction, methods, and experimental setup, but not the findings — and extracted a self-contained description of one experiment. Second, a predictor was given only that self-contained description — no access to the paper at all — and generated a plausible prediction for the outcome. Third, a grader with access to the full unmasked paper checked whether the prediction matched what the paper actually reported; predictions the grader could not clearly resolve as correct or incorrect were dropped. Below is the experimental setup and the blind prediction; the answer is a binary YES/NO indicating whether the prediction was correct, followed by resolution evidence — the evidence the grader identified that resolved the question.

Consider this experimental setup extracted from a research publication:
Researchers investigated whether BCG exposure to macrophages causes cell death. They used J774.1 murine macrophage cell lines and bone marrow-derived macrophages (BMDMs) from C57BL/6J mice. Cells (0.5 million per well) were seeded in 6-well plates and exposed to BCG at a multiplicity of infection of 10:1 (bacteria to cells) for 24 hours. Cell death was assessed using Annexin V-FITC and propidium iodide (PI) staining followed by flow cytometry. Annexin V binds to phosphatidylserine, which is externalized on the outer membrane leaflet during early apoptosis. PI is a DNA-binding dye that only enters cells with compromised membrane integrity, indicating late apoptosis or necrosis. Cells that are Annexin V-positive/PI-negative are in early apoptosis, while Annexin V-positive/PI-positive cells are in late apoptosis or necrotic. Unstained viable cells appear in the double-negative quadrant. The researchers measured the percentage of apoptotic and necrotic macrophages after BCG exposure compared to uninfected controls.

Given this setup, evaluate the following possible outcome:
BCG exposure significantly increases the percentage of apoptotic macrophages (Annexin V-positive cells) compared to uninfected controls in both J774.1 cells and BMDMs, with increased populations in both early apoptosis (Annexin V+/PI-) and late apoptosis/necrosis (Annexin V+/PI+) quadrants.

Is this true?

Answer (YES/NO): NO